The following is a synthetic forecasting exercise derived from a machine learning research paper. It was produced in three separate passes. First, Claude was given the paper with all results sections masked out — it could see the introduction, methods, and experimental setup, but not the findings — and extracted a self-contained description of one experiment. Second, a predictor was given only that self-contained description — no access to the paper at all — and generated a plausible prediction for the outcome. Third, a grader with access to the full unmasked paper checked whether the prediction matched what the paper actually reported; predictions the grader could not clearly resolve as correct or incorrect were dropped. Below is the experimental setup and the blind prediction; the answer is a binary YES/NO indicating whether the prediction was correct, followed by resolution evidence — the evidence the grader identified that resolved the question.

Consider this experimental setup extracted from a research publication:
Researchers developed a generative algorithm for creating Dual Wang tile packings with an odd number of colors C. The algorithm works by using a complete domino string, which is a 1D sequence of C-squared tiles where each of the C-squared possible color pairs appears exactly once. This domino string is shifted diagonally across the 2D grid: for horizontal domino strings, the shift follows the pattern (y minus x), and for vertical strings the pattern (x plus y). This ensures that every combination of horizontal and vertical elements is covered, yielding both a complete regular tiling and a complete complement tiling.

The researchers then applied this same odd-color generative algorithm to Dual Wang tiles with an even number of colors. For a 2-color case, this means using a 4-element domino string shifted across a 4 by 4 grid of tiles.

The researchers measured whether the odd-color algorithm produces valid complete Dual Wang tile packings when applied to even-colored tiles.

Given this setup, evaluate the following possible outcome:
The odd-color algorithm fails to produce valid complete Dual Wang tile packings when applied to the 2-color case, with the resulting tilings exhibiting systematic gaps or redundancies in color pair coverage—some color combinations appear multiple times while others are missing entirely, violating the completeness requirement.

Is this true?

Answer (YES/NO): YES